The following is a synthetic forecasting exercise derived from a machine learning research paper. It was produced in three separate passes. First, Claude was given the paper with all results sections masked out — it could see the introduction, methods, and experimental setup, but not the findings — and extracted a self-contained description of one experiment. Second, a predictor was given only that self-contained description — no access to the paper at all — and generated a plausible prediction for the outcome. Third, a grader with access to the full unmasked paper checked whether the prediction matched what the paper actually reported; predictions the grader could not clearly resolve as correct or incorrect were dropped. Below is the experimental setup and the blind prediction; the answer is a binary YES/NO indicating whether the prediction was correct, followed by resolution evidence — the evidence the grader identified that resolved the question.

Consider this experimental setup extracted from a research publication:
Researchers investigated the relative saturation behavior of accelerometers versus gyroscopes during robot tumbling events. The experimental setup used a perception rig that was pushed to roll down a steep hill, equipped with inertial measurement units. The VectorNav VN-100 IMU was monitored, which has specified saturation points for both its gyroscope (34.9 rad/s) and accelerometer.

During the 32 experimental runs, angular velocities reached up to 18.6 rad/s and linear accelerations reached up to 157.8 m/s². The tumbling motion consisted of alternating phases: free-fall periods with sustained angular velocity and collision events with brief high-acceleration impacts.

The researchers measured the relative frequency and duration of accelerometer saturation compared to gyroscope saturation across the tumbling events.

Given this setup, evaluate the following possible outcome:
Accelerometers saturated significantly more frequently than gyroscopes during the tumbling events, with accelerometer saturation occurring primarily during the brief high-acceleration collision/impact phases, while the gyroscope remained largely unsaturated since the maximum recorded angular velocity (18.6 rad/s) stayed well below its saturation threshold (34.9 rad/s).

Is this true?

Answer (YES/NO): NO